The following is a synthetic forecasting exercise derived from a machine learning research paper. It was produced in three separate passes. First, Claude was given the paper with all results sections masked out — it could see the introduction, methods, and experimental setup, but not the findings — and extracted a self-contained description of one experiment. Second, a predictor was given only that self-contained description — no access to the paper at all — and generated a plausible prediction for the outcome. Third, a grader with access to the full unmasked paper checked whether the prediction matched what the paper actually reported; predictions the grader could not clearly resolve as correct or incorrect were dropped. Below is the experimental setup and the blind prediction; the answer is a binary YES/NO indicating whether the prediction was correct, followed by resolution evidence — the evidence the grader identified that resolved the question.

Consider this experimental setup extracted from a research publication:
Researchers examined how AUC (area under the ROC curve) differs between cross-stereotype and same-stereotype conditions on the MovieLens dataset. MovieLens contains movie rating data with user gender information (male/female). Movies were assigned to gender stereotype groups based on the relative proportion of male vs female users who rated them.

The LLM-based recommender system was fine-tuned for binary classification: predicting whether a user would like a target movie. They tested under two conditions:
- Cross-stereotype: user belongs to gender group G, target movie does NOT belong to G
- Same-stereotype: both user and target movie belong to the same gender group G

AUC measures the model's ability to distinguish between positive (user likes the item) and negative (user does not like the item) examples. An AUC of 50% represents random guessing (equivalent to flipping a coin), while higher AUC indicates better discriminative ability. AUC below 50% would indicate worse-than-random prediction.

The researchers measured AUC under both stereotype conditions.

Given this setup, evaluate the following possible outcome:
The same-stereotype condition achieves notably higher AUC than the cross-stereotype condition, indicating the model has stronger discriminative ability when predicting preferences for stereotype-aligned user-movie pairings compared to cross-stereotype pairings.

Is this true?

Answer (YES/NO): YES